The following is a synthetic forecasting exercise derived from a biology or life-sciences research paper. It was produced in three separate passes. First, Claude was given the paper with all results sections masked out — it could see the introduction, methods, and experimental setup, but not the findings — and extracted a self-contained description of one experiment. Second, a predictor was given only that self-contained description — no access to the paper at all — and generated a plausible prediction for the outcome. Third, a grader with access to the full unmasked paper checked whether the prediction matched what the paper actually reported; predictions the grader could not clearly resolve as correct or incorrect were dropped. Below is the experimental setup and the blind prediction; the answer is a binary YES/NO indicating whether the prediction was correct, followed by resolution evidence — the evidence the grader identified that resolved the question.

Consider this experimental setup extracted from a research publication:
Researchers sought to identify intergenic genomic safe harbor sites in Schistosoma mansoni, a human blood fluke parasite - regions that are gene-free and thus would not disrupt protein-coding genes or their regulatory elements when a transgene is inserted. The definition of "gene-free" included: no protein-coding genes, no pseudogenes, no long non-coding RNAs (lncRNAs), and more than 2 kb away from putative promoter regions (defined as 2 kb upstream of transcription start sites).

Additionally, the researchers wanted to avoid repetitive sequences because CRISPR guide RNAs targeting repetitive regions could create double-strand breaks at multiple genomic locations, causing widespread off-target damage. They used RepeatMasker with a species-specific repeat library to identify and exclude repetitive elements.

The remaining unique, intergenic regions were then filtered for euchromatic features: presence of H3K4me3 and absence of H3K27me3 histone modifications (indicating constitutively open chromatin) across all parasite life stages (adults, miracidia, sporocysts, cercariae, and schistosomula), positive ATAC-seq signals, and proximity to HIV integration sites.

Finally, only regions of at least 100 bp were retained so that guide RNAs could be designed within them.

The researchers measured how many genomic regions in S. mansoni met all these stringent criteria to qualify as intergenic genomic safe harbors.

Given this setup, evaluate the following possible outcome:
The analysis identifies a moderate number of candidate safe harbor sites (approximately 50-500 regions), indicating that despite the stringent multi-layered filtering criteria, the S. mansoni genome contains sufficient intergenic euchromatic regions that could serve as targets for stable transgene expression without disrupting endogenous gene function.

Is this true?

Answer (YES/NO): NO